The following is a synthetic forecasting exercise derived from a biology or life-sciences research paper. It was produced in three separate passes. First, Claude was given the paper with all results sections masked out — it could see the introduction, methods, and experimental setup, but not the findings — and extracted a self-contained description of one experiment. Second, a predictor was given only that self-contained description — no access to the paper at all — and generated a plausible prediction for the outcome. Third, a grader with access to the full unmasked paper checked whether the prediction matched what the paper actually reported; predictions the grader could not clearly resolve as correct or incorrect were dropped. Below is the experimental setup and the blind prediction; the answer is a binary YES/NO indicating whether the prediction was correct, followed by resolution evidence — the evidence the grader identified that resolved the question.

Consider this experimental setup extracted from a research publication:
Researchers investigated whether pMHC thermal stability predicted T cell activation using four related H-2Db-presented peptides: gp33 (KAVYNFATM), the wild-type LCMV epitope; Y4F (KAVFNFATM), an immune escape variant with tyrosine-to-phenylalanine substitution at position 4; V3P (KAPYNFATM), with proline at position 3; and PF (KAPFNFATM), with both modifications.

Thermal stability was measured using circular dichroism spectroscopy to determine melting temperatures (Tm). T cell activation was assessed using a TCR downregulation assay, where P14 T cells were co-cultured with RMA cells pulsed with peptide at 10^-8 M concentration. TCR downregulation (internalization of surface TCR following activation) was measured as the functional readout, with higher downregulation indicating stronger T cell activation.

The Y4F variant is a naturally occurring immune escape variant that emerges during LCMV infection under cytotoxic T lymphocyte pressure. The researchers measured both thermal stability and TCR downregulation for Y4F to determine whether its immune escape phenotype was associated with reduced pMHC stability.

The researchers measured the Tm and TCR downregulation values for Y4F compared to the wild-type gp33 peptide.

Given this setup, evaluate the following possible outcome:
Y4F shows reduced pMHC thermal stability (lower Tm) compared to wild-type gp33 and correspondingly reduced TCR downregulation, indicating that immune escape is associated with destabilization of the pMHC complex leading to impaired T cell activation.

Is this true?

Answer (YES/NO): NO